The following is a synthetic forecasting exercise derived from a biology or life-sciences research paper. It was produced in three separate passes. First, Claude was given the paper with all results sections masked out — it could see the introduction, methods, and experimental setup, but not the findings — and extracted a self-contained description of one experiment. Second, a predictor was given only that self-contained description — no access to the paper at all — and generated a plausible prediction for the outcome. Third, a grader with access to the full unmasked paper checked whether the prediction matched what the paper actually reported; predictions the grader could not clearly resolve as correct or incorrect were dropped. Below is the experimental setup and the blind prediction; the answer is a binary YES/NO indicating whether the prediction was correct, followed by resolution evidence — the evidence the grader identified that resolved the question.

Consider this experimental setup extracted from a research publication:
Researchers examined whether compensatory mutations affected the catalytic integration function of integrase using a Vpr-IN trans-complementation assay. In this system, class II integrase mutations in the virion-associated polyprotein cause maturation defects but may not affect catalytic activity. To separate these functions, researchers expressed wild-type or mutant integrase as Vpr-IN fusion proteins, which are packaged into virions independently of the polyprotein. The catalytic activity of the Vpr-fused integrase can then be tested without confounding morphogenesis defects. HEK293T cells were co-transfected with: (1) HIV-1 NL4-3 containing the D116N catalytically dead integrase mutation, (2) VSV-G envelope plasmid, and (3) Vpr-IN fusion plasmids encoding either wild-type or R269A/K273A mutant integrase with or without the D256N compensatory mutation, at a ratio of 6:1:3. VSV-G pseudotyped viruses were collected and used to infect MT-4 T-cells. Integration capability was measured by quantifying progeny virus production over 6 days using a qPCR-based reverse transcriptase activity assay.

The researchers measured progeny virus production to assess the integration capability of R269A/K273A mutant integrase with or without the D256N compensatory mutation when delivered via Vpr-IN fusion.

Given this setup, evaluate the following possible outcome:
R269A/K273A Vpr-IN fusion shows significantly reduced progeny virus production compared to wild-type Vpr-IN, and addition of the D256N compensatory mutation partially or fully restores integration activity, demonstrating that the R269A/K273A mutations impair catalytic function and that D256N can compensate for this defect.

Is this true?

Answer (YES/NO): NO